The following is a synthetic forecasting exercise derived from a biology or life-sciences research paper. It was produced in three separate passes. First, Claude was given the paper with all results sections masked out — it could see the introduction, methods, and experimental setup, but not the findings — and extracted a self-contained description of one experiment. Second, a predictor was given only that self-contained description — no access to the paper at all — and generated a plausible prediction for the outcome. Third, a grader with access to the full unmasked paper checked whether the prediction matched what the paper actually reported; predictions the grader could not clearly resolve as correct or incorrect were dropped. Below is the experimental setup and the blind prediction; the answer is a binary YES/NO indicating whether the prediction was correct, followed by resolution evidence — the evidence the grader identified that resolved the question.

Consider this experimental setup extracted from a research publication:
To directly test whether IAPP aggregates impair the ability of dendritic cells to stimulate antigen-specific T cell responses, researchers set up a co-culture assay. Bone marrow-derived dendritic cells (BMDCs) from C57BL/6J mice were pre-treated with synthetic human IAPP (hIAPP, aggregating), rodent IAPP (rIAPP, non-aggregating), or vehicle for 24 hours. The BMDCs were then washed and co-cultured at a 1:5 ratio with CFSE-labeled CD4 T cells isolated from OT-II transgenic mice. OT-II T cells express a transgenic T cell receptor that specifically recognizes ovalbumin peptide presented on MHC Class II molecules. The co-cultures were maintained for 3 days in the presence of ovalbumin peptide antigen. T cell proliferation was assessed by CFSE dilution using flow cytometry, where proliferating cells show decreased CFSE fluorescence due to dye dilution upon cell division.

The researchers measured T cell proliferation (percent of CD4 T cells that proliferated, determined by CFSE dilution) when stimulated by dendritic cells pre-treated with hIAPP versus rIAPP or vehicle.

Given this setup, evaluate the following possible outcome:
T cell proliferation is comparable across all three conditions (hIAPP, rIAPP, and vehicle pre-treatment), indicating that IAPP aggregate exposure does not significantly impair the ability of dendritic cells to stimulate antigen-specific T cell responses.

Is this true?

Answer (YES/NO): NO